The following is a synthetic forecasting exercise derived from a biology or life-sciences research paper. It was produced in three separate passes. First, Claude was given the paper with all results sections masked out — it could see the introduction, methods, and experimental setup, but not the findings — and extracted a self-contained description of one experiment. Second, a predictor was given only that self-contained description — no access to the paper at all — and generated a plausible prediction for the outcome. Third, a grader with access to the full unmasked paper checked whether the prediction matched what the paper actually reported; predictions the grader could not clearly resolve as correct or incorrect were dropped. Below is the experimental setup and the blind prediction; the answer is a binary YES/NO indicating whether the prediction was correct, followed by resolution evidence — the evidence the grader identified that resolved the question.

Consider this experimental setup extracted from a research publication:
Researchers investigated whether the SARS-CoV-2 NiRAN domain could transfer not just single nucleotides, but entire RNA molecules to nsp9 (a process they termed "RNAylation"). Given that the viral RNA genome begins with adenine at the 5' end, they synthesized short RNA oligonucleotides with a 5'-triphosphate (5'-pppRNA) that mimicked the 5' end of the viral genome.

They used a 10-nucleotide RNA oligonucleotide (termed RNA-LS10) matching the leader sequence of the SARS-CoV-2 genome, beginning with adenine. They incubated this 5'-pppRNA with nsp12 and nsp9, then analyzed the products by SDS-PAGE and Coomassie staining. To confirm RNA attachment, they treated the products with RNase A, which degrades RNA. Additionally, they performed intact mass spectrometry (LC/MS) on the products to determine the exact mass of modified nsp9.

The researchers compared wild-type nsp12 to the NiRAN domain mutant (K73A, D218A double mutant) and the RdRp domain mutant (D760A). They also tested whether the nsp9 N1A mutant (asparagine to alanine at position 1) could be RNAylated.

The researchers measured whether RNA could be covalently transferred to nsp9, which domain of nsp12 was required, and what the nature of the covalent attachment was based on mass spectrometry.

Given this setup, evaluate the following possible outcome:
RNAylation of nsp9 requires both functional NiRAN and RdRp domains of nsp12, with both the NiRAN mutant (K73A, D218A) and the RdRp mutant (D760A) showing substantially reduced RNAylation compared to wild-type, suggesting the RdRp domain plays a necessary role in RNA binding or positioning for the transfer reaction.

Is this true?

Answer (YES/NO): NO